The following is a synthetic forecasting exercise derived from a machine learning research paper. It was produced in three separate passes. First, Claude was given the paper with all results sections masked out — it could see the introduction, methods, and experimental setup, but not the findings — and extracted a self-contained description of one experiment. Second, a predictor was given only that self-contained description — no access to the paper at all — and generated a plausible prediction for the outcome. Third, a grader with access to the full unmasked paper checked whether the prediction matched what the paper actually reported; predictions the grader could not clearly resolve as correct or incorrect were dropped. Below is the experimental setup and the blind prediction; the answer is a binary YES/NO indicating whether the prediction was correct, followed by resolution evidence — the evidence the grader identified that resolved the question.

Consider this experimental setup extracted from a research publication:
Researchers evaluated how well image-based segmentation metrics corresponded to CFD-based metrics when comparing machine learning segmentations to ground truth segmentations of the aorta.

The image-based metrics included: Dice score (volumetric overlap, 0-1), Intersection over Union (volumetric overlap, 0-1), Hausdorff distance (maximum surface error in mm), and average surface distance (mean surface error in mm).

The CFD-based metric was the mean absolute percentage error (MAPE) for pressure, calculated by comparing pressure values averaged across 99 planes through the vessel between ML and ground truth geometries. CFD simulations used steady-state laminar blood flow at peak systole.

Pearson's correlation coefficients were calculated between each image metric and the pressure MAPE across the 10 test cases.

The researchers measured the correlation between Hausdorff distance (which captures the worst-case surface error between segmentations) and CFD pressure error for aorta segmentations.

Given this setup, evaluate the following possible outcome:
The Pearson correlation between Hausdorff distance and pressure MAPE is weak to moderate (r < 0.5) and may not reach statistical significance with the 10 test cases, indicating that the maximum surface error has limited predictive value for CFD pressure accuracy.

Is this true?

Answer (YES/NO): YES